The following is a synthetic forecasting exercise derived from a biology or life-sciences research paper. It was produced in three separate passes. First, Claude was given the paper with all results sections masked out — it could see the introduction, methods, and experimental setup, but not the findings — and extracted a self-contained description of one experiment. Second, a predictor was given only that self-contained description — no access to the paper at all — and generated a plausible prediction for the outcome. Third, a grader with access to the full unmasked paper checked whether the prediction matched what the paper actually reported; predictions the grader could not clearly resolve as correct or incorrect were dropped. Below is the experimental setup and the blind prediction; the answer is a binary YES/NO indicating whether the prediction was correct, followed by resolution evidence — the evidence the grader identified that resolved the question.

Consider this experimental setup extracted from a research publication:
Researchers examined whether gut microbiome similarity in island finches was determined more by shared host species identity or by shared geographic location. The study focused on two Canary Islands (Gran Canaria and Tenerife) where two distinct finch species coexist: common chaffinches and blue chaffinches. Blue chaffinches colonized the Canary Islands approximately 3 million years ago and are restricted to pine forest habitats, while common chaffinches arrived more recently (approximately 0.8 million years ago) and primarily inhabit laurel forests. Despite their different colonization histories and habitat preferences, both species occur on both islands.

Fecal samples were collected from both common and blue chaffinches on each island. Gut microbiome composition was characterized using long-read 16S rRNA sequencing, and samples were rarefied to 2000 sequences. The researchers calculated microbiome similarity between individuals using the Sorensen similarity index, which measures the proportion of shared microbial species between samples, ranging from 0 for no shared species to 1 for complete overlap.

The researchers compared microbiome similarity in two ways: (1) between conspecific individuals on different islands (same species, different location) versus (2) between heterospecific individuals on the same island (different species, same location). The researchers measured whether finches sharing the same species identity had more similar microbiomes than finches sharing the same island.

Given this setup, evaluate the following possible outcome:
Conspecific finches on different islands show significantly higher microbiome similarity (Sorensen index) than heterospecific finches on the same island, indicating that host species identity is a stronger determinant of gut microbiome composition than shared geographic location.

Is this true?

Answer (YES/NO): NO